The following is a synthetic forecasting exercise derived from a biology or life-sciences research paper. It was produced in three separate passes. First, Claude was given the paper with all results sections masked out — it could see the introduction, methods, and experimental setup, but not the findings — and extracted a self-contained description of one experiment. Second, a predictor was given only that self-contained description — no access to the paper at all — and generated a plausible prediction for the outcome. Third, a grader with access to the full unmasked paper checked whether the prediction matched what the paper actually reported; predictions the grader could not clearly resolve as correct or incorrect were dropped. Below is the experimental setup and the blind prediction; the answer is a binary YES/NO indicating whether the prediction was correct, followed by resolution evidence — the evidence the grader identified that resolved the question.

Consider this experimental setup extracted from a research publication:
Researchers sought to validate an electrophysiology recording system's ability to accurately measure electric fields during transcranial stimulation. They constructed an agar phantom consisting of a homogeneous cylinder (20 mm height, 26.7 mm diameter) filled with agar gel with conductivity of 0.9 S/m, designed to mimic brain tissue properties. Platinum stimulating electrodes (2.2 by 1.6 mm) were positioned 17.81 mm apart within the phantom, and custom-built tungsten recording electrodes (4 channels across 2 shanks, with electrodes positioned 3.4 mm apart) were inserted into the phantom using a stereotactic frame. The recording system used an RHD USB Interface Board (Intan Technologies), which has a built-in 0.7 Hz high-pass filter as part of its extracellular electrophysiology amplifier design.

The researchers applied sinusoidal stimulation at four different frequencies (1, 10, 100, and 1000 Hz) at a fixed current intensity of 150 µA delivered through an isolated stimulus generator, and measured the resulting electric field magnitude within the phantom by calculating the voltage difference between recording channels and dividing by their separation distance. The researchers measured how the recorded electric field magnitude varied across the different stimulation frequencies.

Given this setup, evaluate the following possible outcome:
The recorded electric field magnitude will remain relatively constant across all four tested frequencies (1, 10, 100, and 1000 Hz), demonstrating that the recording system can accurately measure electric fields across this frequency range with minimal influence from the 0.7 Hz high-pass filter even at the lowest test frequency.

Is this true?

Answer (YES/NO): NO